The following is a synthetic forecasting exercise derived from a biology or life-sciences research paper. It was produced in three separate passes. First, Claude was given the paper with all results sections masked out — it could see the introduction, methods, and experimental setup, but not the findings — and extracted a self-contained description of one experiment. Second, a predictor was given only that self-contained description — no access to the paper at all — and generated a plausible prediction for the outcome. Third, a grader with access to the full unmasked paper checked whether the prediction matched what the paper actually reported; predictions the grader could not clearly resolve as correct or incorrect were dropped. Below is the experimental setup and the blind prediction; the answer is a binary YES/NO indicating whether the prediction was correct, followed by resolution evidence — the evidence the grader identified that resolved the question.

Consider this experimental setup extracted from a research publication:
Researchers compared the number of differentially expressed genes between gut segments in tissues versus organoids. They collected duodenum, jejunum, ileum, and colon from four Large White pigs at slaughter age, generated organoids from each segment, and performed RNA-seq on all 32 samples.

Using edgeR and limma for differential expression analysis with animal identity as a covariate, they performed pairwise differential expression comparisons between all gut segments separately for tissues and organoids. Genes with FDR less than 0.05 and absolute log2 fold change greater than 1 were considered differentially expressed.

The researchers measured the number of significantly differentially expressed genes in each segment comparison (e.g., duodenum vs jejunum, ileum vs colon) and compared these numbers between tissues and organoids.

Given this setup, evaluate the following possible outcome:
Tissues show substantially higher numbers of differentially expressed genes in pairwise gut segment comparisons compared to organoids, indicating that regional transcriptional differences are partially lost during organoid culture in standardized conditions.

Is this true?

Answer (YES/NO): YES